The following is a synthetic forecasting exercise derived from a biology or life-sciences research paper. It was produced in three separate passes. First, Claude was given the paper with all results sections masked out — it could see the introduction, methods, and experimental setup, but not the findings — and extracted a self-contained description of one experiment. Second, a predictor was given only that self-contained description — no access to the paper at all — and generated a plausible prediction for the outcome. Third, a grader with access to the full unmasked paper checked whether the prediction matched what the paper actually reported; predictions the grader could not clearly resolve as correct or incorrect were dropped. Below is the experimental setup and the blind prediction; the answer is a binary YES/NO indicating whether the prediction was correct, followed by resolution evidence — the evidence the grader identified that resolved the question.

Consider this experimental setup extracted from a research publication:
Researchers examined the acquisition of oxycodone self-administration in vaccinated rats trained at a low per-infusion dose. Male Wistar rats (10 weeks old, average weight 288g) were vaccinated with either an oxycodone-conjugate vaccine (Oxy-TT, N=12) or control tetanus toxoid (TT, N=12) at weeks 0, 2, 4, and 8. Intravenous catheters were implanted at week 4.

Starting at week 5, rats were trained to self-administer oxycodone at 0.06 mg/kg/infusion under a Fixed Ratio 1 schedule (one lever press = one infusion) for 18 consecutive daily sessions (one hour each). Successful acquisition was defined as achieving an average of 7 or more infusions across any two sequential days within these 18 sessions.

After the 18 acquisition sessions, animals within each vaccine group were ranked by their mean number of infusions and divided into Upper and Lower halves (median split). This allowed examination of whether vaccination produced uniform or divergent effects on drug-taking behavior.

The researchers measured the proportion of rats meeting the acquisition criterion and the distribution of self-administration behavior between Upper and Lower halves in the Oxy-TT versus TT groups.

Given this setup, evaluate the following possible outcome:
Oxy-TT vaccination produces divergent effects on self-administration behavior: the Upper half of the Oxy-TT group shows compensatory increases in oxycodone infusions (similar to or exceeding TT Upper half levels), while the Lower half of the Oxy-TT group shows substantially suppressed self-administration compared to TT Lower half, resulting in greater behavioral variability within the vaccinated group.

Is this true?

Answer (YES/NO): YES